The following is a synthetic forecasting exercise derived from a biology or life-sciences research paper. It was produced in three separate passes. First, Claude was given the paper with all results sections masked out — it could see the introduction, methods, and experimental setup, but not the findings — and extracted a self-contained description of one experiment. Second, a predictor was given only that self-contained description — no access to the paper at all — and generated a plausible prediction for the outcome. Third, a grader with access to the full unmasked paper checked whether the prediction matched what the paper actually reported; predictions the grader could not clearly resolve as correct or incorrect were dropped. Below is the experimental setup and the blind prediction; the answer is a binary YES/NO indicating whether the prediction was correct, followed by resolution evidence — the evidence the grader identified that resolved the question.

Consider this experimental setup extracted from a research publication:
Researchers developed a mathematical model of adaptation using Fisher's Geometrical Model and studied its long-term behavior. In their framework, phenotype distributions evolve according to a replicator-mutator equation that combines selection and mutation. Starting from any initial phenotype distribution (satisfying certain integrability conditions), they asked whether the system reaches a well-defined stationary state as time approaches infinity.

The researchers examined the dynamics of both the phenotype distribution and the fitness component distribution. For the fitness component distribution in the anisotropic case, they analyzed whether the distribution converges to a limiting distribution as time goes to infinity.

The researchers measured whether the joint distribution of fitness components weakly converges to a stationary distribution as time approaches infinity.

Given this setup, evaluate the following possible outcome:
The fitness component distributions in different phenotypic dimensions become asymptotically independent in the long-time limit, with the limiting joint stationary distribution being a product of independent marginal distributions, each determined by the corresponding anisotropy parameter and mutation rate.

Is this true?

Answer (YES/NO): YES